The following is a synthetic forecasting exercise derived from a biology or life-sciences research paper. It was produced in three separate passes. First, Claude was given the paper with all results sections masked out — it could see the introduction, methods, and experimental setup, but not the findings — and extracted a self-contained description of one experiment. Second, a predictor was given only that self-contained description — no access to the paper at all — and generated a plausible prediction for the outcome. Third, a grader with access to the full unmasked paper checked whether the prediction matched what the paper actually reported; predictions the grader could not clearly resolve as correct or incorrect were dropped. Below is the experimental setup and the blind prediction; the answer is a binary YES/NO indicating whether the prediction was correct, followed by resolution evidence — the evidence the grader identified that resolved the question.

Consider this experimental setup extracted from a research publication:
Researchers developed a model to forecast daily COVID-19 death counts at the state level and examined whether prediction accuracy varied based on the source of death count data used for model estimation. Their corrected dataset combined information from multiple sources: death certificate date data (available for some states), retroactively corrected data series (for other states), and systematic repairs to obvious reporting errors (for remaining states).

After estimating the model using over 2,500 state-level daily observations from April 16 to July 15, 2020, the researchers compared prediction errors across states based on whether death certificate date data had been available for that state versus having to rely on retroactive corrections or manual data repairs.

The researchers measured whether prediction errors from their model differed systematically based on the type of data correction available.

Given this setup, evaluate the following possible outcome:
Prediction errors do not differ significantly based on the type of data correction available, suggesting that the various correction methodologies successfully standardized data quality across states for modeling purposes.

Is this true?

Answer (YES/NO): NO